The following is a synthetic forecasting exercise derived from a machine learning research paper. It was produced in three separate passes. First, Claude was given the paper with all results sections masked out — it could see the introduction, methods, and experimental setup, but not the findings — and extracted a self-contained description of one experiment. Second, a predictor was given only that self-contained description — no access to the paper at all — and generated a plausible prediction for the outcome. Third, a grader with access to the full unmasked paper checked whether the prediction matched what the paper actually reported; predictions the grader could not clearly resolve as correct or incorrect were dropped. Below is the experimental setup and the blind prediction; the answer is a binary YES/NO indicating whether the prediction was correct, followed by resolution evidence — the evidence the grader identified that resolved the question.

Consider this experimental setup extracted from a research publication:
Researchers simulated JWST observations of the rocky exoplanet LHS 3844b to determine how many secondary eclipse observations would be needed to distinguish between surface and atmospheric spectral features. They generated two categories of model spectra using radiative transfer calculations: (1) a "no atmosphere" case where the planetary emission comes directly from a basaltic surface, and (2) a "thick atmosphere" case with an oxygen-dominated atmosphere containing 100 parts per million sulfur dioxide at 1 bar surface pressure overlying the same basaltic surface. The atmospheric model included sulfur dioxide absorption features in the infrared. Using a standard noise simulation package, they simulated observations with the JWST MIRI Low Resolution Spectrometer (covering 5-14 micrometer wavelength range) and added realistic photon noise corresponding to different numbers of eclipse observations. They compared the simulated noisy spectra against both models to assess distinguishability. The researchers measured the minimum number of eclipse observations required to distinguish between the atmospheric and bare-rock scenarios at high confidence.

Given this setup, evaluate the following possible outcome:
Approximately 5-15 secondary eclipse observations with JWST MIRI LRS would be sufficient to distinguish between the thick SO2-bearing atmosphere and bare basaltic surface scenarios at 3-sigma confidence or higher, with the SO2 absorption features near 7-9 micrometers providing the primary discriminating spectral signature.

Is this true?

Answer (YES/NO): NO